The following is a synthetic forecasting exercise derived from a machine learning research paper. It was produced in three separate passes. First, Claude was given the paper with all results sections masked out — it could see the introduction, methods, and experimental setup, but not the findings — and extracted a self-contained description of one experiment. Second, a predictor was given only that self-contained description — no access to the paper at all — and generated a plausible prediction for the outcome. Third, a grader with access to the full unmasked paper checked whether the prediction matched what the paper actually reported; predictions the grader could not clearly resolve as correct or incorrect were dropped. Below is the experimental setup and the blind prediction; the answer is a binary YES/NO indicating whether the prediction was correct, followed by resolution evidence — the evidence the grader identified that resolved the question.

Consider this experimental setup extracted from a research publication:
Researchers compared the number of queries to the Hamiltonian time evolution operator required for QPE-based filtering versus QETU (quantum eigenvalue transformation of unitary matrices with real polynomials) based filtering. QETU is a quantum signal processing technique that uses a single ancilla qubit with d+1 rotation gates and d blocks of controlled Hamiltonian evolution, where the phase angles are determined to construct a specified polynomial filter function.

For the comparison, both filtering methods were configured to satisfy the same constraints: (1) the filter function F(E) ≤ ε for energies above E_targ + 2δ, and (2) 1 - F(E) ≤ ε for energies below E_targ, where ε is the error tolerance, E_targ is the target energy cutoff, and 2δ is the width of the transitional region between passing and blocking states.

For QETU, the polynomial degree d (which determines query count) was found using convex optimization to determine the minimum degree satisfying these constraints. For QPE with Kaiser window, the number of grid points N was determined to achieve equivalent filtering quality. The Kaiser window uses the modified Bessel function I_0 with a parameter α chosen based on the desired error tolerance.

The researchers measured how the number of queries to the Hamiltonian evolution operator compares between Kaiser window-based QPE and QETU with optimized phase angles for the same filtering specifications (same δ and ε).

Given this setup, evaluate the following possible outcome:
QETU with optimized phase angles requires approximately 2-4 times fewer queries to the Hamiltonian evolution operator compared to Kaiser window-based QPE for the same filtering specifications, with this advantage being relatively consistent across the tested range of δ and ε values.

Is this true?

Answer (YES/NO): NO